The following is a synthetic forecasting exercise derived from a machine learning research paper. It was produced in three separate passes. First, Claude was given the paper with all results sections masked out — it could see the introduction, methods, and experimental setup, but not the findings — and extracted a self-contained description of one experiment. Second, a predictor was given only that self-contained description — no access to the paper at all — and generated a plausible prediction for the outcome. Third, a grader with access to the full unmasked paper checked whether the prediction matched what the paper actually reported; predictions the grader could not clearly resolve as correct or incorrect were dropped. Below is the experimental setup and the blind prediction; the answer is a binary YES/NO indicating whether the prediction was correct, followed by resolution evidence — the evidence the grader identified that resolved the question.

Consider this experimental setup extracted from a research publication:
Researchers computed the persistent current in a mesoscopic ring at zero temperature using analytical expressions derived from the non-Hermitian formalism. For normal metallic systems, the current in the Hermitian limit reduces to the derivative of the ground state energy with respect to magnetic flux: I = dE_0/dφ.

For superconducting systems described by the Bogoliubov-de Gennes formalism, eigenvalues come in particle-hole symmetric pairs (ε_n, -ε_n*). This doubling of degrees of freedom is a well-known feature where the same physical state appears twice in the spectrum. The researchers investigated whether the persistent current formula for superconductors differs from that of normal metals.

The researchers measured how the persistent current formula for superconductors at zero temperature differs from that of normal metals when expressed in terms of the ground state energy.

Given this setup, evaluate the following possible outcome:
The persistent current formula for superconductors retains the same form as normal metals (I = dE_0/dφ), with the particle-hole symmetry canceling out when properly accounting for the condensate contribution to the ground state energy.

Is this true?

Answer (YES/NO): NO